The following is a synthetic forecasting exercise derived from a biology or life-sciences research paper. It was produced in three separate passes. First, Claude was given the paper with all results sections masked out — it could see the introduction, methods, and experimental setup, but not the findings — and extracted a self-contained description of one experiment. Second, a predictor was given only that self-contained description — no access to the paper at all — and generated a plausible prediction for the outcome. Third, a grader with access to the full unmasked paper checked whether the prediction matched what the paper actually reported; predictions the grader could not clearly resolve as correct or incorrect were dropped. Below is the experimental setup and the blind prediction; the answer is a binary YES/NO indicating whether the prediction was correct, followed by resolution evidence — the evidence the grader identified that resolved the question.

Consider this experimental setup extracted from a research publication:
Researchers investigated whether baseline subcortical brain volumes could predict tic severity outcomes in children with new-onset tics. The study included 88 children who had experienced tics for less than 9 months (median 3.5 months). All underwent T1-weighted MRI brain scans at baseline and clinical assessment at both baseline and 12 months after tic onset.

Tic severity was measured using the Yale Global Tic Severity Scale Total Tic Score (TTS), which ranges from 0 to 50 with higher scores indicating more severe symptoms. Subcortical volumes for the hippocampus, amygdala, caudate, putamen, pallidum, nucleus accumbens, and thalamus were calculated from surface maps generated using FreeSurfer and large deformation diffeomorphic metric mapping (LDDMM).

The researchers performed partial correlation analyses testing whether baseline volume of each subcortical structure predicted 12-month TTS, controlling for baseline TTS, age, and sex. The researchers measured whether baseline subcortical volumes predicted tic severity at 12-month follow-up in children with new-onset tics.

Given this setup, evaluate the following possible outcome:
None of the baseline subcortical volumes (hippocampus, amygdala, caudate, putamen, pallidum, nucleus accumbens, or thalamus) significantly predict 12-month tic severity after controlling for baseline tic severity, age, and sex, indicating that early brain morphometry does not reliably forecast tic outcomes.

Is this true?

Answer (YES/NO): NO